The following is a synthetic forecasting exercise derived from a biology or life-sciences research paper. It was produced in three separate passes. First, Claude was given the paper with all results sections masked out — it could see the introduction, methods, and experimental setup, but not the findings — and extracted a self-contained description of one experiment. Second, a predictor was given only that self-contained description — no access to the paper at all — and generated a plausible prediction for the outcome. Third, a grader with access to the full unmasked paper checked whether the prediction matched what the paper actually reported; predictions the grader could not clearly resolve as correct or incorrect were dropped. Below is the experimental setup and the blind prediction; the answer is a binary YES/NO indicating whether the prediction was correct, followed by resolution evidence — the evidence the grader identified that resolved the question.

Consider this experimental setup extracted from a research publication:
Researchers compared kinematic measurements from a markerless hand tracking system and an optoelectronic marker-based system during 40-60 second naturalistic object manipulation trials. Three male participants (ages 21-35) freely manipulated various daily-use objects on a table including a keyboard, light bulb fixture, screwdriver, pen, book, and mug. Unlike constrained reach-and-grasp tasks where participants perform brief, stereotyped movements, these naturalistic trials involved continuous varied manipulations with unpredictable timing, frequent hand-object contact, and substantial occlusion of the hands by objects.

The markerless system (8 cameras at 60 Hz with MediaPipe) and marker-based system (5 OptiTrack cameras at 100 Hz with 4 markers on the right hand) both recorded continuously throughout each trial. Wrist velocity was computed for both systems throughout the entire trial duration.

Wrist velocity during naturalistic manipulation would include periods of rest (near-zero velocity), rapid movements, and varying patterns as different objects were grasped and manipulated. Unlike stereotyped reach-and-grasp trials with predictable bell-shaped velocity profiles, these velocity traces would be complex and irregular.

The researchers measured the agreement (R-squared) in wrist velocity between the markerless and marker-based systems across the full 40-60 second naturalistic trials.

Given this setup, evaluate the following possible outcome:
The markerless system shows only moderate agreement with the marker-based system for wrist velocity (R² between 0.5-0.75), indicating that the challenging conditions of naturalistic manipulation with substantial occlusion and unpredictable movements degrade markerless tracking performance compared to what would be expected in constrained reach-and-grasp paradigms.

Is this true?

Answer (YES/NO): NO